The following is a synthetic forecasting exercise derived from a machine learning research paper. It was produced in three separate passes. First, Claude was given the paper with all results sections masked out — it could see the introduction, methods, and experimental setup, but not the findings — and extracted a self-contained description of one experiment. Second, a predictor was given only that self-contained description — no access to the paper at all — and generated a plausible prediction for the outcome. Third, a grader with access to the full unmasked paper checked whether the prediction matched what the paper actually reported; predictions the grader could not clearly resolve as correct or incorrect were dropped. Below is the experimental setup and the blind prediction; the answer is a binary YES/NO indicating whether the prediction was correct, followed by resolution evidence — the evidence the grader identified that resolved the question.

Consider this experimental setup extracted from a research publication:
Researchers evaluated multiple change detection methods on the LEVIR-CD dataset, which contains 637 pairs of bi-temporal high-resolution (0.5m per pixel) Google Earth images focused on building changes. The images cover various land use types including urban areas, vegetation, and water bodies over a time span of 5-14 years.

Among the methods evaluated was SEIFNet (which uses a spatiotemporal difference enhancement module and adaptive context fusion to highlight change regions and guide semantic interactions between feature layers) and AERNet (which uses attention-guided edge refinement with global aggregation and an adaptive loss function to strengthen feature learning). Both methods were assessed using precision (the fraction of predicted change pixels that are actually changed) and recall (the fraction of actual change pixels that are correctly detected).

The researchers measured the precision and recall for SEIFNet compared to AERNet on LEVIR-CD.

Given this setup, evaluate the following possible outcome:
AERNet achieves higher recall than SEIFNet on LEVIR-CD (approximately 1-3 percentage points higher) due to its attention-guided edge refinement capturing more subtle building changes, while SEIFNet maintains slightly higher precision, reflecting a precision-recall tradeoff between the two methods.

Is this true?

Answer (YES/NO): NO